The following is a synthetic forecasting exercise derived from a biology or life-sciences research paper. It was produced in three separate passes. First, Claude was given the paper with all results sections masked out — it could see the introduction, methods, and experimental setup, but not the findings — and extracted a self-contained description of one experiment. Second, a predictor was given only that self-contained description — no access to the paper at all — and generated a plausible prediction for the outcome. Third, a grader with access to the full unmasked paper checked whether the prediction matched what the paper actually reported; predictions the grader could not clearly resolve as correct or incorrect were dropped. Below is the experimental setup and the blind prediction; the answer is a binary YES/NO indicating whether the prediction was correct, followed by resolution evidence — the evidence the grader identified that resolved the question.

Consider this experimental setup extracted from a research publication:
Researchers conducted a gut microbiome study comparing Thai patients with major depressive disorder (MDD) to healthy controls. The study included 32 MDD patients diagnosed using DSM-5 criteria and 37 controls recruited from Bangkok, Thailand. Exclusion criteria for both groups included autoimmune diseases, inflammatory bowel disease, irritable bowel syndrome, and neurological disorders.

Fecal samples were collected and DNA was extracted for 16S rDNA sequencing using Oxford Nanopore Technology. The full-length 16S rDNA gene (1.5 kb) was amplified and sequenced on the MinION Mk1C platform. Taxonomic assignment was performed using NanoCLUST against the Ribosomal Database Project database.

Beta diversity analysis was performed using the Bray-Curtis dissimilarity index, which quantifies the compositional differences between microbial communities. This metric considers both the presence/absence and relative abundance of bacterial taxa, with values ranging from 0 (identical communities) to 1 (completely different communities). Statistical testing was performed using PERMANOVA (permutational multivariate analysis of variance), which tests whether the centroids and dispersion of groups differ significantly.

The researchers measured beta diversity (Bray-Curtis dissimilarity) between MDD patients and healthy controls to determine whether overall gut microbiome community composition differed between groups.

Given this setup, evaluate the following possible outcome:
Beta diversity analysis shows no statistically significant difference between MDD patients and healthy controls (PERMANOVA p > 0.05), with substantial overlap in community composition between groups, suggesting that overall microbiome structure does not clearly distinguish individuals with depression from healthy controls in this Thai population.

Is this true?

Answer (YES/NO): YES